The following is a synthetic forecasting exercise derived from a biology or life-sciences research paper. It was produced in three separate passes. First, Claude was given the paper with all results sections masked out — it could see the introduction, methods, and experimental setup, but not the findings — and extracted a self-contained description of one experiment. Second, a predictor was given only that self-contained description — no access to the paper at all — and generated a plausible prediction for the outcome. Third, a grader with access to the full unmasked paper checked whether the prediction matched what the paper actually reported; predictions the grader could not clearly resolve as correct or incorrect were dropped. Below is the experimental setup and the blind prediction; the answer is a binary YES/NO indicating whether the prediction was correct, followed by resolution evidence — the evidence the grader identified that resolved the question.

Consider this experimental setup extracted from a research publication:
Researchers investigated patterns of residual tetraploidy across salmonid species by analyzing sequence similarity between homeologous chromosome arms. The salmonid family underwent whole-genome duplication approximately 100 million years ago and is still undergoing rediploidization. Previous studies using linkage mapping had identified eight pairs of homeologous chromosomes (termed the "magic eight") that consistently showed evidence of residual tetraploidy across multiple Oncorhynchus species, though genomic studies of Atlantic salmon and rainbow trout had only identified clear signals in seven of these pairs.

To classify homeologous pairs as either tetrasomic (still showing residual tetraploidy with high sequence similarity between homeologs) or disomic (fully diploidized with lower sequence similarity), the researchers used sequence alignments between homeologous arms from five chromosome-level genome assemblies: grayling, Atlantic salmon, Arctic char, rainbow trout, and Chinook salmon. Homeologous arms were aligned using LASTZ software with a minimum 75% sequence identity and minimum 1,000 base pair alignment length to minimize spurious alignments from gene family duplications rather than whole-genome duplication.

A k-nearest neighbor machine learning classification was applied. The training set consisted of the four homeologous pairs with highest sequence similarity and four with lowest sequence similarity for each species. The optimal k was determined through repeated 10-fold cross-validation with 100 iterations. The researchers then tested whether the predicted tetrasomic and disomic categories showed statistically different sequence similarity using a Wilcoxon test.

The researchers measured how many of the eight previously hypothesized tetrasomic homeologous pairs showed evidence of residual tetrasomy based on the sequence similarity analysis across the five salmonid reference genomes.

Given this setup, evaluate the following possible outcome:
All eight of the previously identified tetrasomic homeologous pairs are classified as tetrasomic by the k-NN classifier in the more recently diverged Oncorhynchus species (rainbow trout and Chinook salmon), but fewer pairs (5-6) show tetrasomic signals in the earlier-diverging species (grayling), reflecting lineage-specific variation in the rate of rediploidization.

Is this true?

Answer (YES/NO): NO